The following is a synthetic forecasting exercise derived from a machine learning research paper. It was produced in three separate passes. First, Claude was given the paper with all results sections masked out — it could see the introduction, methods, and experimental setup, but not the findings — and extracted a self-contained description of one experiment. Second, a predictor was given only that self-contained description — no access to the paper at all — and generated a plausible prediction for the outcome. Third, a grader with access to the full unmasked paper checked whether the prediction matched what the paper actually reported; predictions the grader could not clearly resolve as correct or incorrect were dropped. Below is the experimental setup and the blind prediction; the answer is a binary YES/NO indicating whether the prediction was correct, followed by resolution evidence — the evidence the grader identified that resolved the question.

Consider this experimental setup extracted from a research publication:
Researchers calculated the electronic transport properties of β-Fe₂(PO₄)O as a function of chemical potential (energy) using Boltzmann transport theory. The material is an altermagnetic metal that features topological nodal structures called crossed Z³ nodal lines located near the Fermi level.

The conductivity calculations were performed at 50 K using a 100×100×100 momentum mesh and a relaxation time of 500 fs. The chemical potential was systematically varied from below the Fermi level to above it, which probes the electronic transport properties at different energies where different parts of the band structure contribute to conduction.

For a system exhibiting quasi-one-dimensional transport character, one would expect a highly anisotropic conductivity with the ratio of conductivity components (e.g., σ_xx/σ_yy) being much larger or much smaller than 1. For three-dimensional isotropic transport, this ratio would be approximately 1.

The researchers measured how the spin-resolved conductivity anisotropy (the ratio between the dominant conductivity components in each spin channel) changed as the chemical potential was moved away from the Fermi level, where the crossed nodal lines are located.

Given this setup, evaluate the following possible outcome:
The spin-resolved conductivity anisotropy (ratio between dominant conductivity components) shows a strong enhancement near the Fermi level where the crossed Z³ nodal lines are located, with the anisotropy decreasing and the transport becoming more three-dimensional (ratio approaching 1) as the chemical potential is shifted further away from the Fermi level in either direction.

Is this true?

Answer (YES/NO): YES